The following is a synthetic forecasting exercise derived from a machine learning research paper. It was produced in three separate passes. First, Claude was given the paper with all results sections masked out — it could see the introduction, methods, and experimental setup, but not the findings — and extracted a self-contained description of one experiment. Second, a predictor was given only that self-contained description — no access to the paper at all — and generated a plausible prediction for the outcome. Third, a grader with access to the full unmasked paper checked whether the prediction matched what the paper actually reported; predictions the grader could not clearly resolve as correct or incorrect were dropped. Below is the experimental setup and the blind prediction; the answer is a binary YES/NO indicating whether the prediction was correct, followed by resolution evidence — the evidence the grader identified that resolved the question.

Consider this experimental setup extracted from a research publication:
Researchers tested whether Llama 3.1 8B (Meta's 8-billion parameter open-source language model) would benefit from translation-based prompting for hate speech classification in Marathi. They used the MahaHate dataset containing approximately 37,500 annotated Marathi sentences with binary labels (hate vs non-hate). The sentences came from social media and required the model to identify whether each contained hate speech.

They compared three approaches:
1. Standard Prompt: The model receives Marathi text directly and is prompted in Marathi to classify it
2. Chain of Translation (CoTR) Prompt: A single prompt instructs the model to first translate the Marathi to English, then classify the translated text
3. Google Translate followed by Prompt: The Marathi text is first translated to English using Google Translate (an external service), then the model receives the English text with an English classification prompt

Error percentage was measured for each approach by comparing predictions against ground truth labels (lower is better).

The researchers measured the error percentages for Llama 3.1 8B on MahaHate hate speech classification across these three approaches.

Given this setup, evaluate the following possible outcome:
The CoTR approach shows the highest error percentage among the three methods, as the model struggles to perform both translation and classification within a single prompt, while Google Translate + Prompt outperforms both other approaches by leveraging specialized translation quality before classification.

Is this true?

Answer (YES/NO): NO